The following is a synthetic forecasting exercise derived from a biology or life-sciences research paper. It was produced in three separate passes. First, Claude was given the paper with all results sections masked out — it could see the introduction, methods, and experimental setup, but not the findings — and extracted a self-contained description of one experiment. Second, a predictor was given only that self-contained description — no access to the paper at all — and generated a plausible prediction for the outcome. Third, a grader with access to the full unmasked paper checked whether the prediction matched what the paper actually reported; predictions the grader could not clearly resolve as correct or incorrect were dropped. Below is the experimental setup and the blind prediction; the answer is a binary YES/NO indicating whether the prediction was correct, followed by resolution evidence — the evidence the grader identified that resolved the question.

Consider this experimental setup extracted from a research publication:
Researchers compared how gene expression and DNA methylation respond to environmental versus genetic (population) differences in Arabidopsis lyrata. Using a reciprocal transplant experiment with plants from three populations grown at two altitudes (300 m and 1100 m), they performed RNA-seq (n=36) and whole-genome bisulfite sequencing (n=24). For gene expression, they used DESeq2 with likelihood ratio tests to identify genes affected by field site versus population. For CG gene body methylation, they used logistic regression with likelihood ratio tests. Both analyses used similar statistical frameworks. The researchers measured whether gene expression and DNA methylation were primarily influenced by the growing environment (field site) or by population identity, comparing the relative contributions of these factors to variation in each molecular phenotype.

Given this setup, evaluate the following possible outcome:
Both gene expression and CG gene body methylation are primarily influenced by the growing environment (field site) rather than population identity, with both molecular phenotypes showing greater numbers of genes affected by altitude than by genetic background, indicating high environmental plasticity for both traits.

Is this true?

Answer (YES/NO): NO